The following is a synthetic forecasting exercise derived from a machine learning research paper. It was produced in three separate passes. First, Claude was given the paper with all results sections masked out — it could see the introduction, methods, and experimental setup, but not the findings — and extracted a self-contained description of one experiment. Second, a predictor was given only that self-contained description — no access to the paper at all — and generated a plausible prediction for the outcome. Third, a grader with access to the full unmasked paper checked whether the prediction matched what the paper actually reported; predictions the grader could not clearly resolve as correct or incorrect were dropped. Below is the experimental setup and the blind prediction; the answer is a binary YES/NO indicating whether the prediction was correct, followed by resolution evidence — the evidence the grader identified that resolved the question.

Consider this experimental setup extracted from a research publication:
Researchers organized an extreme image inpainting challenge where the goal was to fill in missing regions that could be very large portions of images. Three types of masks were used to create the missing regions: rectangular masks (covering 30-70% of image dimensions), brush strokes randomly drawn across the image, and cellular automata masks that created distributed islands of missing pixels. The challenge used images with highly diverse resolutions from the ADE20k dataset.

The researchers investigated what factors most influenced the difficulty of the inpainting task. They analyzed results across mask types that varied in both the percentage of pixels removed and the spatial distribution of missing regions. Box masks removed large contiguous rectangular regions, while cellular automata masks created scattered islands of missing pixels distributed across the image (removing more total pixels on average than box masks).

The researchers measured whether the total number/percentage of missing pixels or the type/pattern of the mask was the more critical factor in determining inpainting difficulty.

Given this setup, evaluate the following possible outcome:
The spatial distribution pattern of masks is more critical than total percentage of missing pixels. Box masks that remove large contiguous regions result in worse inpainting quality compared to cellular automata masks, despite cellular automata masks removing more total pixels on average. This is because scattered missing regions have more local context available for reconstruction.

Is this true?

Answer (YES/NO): YES